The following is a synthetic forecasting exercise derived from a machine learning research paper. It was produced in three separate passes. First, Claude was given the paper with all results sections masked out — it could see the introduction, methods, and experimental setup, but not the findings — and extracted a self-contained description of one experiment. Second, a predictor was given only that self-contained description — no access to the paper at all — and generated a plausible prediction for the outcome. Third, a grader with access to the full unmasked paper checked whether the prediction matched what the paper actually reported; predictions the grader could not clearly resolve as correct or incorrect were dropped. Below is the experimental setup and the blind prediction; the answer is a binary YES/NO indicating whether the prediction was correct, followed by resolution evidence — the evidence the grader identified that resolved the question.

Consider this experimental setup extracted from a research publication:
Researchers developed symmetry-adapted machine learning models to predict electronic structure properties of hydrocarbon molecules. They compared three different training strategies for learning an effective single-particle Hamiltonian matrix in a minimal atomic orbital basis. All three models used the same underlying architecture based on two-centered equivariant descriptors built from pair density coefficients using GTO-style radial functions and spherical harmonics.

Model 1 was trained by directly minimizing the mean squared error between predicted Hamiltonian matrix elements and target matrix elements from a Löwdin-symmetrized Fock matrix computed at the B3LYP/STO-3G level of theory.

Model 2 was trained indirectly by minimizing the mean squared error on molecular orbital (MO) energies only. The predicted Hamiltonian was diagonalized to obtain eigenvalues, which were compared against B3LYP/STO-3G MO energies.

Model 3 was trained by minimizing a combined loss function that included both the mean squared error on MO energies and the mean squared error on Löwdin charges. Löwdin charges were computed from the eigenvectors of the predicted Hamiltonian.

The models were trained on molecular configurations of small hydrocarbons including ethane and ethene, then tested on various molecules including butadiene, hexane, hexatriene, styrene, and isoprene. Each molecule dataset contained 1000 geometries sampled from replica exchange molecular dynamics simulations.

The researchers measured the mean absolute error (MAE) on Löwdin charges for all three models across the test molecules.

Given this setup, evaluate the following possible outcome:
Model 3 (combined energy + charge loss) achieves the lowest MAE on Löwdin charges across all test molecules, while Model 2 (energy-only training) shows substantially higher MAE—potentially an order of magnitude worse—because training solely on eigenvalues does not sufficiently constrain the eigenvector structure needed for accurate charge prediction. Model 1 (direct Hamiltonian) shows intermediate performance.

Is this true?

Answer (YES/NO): YES